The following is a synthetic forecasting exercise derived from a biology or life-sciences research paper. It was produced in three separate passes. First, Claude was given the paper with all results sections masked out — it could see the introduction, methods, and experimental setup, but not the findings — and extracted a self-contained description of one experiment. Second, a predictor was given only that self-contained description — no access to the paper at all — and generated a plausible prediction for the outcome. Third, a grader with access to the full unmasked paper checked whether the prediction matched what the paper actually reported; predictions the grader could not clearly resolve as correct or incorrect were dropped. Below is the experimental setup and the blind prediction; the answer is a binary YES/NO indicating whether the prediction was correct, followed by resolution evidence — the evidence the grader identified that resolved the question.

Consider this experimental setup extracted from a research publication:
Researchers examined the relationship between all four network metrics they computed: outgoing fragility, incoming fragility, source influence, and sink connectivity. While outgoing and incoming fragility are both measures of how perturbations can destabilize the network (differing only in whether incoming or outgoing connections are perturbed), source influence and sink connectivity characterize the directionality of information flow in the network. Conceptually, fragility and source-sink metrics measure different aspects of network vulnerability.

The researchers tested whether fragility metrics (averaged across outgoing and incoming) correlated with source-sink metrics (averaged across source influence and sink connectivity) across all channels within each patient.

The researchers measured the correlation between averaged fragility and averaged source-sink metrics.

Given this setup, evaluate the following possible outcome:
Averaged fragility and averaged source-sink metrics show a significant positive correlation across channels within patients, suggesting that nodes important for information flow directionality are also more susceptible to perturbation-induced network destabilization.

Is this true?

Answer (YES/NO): YES